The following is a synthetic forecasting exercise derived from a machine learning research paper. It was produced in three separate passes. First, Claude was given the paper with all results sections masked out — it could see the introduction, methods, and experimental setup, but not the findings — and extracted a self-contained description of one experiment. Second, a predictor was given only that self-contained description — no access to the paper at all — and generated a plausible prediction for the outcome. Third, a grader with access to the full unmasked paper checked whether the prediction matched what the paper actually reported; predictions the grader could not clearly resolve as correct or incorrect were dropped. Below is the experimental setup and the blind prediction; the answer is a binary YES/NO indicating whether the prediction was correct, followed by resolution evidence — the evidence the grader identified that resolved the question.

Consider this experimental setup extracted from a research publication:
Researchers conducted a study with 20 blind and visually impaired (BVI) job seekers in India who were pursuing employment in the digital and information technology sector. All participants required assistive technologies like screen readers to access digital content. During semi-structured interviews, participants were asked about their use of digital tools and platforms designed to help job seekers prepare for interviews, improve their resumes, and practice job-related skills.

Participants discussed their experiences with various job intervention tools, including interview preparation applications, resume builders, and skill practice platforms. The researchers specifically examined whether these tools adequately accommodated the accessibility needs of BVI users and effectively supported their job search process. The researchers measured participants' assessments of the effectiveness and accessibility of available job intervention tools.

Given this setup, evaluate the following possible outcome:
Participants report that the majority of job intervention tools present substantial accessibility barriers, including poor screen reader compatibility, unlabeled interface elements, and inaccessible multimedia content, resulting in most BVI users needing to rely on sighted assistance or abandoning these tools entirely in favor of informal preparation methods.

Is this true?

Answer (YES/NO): NO